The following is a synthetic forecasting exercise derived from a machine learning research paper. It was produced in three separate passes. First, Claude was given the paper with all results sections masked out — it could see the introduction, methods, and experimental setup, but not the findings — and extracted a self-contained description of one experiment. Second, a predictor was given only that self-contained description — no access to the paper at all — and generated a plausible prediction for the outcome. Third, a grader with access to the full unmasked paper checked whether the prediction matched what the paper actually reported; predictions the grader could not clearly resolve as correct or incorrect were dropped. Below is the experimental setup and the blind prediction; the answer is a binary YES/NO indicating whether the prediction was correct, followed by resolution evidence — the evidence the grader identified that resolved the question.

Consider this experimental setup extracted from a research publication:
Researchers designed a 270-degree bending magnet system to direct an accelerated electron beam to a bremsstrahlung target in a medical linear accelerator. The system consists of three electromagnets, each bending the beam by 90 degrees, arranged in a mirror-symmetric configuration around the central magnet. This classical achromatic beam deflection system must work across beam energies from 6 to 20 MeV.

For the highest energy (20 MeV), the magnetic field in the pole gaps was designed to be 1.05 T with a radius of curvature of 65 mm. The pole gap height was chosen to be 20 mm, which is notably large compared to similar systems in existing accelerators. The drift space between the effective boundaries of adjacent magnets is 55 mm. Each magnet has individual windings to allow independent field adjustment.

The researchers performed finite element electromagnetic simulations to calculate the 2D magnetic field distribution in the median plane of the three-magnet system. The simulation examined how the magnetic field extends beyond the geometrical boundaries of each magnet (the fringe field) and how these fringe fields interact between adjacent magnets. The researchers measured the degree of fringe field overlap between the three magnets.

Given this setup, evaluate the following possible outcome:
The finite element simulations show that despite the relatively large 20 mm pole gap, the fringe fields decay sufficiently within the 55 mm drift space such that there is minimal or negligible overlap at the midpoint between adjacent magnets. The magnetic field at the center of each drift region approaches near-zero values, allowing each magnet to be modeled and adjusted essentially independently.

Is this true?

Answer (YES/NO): NO